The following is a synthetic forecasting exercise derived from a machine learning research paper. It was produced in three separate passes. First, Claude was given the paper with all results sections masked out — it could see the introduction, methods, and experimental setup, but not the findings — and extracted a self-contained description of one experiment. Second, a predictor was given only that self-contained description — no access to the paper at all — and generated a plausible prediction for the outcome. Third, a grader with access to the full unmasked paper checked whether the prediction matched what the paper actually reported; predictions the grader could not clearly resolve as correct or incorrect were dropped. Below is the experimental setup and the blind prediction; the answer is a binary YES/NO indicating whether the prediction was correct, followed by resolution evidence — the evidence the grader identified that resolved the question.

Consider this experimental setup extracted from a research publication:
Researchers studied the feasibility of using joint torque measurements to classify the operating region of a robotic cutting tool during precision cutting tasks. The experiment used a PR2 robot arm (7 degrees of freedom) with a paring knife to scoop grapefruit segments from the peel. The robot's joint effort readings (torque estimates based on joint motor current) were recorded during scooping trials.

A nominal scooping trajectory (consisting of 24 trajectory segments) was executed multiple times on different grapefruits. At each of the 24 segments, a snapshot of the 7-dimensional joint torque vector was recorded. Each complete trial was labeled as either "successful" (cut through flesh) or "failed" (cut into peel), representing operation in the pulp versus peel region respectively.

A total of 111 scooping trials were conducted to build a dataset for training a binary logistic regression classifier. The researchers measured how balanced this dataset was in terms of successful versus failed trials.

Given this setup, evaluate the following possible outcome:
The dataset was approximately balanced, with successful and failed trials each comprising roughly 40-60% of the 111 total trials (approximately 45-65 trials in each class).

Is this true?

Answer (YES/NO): YES